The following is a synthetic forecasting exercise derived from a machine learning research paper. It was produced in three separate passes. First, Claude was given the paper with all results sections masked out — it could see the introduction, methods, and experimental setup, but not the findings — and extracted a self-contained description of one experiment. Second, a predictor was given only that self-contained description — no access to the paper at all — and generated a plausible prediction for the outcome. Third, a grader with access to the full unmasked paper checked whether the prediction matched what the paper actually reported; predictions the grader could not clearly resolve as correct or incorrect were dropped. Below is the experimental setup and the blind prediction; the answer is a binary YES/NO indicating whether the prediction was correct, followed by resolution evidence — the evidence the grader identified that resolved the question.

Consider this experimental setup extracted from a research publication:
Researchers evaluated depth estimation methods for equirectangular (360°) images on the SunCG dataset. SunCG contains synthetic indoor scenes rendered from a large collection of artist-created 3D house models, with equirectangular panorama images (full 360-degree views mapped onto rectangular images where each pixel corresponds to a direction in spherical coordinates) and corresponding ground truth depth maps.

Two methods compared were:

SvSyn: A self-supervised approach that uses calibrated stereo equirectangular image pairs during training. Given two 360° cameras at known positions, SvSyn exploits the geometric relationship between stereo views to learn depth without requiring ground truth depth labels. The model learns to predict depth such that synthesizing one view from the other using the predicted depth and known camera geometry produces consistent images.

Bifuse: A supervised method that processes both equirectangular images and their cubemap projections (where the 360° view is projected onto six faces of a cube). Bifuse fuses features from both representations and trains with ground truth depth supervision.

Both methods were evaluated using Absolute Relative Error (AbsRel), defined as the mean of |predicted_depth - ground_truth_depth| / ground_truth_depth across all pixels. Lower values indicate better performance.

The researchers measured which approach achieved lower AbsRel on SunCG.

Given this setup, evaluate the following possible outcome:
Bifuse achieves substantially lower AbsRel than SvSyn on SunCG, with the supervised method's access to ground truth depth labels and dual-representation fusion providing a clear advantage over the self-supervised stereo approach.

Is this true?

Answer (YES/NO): NO